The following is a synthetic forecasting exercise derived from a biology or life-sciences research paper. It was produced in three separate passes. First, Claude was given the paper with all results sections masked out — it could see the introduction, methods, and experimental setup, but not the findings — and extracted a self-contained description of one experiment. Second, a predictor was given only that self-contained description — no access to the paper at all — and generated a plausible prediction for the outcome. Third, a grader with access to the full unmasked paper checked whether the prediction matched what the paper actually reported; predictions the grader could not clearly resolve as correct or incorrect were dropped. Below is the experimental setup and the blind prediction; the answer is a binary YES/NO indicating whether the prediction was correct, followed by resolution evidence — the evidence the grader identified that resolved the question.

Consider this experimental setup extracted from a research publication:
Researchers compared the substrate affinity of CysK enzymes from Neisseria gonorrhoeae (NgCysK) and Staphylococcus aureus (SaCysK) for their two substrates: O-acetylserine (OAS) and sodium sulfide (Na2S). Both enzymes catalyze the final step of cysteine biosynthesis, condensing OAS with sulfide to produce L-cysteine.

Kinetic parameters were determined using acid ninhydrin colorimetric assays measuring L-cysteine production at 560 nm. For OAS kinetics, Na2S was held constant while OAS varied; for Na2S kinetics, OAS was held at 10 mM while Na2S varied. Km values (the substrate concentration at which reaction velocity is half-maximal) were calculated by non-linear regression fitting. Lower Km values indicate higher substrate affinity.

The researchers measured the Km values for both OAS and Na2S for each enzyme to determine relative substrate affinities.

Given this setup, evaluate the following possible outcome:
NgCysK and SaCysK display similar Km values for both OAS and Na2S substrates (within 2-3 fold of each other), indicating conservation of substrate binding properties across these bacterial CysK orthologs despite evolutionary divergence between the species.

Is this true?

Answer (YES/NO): NO